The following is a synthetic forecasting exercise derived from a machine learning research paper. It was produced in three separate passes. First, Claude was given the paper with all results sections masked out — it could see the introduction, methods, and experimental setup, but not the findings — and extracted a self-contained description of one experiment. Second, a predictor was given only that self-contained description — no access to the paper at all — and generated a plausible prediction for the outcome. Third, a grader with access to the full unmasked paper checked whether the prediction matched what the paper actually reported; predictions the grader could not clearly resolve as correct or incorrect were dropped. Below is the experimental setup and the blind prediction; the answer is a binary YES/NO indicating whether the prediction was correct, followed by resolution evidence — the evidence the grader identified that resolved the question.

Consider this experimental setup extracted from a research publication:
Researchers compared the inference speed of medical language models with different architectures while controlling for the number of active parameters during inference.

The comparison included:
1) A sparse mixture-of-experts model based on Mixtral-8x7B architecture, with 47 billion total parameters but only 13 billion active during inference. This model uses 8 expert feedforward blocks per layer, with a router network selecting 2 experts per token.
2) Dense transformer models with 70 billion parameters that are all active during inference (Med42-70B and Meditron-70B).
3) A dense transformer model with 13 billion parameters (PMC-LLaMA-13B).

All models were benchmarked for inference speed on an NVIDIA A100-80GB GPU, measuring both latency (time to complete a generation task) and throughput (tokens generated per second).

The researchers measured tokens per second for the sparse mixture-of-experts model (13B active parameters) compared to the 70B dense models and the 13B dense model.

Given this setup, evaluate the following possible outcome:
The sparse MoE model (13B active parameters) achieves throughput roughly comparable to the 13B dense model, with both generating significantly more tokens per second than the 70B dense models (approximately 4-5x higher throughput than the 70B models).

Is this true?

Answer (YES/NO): NO